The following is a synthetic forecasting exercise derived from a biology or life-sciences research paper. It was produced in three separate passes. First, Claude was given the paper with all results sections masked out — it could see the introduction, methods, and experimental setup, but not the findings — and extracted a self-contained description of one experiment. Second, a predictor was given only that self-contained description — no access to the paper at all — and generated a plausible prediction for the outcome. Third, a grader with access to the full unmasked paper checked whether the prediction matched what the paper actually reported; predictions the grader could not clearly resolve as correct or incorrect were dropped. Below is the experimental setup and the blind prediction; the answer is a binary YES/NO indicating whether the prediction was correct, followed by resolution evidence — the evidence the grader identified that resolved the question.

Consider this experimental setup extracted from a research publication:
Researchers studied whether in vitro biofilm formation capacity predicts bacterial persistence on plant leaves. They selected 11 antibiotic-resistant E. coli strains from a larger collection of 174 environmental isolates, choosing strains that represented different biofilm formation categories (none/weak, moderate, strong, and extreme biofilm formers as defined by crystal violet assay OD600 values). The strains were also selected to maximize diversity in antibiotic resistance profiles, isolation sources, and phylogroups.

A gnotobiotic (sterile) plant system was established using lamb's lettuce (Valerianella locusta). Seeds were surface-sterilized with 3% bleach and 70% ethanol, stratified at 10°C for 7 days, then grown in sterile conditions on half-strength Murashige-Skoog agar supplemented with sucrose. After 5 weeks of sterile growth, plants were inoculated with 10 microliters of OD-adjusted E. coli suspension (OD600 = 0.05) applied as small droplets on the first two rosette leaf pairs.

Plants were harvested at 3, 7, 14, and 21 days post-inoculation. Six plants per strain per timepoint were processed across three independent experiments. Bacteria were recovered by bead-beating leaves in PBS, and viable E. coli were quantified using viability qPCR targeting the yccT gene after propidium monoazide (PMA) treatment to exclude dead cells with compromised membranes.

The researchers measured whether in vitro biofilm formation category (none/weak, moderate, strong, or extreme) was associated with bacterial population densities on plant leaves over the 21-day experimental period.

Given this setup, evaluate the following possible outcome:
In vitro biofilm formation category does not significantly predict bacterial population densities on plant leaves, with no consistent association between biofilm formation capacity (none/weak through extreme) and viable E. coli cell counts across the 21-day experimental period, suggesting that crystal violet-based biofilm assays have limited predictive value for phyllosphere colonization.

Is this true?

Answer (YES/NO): YES